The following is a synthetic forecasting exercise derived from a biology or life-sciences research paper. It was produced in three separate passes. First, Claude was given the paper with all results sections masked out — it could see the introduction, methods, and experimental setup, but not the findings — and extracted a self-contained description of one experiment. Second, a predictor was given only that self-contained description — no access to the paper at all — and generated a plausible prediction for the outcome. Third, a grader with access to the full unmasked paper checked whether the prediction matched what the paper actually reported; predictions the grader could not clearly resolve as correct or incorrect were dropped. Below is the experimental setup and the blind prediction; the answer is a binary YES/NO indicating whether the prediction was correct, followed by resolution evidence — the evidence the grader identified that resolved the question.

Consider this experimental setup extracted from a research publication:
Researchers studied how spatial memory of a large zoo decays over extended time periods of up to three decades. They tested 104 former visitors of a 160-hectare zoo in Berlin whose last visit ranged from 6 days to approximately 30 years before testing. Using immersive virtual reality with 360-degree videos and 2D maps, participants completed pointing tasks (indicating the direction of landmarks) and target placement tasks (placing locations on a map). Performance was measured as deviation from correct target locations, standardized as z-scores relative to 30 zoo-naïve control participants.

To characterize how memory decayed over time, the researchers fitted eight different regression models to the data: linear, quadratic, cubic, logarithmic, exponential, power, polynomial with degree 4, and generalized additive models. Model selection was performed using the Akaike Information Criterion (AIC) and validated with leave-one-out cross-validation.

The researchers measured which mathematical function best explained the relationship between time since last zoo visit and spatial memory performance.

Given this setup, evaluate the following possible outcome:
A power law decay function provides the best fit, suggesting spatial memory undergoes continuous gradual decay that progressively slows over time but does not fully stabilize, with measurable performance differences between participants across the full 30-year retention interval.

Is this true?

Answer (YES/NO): YES